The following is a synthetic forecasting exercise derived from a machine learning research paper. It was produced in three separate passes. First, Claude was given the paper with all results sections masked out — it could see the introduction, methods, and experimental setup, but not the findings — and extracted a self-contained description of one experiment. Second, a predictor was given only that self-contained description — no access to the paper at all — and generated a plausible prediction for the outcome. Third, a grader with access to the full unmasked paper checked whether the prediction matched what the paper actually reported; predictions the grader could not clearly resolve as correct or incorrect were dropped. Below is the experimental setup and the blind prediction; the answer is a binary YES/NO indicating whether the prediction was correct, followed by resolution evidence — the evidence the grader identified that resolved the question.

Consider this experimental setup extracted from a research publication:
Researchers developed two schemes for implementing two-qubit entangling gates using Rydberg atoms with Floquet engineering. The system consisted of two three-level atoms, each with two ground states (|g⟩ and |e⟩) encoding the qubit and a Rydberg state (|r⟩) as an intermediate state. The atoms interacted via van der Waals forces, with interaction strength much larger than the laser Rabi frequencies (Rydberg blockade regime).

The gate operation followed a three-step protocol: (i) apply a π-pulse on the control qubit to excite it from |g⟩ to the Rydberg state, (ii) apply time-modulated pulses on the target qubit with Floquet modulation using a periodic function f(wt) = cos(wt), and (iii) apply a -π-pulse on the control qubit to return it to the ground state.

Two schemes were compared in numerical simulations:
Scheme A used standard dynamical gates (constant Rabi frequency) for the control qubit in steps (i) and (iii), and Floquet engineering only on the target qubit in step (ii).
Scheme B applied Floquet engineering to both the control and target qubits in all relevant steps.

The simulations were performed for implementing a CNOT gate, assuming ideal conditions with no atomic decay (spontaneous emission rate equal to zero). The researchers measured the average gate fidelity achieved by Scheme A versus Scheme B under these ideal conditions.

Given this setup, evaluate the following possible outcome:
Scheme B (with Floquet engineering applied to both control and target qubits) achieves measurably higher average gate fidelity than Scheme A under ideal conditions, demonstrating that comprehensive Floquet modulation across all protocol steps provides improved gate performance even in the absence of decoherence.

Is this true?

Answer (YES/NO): YES